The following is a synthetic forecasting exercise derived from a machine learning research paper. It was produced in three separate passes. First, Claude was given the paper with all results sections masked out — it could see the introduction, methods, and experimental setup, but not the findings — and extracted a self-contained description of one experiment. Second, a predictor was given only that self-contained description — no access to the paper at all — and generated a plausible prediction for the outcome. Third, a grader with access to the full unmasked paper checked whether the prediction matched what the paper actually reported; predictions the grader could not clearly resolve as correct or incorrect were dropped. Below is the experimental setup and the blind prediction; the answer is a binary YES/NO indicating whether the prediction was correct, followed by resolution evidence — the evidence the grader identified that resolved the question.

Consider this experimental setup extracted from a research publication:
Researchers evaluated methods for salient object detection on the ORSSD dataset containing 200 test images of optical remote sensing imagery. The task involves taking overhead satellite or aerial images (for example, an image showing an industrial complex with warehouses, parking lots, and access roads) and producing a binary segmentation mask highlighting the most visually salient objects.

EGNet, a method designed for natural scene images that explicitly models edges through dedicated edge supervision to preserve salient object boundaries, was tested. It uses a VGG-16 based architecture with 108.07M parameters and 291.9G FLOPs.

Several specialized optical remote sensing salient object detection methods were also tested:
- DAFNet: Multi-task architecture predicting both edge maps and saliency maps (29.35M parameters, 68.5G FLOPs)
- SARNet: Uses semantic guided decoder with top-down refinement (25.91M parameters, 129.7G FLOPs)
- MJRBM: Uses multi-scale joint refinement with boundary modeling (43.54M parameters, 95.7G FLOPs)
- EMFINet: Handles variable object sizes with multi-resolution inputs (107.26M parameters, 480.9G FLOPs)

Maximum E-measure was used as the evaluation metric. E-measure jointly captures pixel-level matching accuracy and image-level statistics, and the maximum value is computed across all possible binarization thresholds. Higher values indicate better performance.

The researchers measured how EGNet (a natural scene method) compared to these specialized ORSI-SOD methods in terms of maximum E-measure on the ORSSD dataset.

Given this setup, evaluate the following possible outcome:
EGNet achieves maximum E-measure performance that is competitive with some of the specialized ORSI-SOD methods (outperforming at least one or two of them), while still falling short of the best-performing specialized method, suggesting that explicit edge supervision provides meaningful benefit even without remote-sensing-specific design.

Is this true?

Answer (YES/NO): YES